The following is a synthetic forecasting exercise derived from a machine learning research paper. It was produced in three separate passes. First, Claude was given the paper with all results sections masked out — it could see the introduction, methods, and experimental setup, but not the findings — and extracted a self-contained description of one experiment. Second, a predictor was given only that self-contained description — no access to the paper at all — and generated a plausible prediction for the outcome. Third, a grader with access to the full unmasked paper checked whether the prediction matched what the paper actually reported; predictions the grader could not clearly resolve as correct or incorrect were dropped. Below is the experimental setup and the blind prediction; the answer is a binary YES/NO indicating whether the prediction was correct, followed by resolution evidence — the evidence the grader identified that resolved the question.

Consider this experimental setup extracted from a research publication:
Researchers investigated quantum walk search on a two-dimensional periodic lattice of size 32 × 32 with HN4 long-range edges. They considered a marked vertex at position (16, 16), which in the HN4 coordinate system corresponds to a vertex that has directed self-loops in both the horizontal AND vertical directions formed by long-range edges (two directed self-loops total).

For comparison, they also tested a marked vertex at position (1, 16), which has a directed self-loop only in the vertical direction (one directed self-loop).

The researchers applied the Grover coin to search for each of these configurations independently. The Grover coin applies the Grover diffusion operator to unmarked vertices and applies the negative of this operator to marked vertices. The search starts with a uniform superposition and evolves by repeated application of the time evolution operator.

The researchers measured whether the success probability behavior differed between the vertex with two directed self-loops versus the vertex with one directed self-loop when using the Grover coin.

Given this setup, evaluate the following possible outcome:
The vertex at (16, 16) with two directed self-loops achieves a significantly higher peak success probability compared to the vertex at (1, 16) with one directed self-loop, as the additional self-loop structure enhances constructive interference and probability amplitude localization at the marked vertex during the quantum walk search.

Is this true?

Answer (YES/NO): NO